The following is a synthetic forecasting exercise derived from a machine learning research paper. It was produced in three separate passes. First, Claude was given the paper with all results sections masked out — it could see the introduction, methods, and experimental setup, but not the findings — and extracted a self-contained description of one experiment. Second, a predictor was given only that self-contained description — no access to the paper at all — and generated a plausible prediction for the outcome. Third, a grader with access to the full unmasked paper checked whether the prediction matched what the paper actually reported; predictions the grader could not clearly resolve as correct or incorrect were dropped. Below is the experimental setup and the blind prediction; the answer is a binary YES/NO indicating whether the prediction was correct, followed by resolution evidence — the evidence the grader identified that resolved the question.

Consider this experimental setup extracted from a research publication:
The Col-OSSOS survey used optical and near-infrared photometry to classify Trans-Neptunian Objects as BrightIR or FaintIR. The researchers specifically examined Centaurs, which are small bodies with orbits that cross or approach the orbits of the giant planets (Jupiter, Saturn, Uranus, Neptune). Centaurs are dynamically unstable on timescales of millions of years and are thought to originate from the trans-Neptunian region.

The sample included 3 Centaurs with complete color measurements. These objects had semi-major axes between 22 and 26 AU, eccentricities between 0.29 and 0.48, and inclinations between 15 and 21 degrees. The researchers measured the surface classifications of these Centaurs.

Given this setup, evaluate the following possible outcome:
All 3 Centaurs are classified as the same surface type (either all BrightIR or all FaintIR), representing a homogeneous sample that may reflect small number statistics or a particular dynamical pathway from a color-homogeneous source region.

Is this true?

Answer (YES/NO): NO